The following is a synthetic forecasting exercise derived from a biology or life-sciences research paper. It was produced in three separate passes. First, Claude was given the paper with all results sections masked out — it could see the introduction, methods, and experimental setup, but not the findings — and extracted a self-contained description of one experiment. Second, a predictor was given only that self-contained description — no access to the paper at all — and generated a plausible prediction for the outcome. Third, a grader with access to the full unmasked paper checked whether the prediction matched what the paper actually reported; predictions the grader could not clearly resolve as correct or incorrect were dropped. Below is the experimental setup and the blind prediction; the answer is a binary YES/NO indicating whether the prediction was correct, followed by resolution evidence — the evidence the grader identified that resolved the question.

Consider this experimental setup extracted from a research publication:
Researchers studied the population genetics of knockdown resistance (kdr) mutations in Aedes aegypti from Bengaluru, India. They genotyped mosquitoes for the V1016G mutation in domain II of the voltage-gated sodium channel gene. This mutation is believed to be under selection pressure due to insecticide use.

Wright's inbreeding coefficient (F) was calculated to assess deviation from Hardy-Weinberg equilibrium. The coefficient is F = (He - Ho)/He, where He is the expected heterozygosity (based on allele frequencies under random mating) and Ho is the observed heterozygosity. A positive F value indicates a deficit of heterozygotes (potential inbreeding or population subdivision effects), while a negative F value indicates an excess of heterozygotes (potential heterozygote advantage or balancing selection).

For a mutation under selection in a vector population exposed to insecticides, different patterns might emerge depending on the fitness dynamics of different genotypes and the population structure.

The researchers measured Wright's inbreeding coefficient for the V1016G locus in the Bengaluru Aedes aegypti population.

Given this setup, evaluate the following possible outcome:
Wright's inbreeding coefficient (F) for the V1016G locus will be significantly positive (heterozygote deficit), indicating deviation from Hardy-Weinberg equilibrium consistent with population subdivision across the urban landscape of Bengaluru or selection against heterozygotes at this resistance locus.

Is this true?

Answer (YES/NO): NO